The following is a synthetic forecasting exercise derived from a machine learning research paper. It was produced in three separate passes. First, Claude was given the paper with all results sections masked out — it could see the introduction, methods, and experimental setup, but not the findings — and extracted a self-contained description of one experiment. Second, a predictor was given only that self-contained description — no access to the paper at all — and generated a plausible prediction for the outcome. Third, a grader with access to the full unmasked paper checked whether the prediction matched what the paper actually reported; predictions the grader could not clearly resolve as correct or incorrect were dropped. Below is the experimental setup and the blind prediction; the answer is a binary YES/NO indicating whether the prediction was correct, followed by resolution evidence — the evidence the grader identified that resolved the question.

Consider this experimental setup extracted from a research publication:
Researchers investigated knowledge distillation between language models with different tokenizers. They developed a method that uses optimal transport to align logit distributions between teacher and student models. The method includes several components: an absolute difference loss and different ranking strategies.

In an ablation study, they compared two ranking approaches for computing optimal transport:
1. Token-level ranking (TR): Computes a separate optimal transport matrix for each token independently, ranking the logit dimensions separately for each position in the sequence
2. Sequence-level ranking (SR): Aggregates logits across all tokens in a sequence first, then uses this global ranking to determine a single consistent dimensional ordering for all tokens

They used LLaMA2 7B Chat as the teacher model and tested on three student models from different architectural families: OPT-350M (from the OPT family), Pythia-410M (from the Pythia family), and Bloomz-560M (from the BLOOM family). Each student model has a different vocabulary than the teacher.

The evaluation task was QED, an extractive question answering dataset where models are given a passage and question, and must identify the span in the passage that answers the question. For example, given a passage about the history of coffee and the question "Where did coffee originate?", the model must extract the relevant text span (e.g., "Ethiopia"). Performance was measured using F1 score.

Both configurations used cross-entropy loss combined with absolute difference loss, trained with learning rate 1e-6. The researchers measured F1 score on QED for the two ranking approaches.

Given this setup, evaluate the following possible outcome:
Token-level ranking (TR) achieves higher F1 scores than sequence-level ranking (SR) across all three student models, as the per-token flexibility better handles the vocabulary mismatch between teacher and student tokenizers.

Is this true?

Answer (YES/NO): NO